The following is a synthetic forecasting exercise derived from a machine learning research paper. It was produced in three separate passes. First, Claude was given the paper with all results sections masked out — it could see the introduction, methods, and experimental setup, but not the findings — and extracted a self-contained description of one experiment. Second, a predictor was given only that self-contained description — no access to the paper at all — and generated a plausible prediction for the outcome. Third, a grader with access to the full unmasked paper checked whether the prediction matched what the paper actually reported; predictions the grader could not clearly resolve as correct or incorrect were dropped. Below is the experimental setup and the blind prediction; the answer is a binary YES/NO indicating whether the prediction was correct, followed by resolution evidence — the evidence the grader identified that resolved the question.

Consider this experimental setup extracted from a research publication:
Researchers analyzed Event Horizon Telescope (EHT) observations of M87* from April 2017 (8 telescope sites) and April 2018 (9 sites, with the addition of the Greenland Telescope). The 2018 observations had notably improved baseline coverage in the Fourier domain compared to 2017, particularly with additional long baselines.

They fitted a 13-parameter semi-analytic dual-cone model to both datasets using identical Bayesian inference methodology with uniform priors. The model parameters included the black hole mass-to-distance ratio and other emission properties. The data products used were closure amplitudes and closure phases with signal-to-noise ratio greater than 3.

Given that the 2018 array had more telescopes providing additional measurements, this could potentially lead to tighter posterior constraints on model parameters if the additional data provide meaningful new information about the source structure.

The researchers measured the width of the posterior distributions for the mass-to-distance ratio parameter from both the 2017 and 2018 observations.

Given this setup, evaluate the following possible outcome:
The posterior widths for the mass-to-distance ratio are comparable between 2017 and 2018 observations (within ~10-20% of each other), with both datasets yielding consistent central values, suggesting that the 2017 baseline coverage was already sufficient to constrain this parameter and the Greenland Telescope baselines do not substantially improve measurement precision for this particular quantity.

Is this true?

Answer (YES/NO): NO